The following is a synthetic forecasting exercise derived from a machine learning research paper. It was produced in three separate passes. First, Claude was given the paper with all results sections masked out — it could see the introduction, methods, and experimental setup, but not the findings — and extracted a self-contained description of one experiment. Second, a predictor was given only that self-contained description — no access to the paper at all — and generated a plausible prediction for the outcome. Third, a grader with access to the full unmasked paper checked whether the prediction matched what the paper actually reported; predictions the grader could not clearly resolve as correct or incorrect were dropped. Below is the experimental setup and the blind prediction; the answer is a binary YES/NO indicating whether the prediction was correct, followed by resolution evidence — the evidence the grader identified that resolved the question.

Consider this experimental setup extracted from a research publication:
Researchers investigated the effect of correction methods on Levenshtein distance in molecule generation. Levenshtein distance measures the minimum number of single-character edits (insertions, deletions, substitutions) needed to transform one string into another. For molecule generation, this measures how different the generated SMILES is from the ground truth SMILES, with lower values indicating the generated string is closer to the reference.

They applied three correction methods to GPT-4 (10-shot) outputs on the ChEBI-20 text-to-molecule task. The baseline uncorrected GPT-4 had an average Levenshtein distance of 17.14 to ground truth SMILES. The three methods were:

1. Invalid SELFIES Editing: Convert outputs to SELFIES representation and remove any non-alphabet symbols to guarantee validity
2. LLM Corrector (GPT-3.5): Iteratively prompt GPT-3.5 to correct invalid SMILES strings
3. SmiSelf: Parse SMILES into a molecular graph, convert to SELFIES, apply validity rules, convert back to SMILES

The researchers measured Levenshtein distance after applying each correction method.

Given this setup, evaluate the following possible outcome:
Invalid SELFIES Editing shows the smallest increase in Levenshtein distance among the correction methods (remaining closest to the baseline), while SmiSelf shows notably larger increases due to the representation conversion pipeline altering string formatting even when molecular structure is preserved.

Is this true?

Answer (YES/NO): NO